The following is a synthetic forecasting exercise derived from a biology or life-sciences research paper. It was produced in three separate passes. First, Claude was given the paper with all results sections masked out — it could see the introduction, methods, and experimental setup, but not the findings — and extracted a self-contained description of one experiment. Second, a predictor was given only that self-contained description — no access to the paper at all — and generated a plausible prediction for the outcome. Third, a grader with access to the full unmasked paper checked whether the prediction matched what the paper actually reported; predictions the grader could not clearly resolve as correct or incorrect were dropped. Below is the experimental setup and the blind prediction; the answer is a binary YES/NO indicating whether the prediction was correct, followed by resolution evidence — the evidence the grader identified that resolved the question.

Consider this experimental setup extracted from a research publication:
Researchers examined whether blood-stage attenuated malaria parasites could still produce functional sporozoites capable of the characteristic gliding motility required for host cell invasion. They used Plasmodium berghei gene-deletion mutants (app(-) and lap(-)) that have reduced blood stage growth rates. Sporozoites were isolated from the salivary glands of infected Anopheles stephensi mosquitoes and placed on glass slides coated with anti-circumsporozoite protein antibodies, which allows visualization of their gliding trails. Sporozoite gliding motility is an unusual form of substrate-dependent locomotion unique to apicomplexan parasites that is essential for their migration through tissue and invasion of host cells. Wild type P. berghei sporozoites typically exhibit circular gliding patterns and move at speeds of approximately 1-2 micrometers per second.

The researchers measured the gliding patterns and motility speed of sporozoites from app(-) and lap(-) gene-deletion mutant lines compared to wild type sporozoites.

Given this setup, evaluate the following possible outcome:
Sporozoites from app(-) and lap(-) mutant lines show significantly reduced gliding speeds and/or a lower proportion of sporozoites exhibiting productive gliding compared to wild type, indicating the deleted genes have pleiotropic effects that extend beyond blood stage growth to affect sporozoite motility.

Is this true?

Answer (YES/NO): NO